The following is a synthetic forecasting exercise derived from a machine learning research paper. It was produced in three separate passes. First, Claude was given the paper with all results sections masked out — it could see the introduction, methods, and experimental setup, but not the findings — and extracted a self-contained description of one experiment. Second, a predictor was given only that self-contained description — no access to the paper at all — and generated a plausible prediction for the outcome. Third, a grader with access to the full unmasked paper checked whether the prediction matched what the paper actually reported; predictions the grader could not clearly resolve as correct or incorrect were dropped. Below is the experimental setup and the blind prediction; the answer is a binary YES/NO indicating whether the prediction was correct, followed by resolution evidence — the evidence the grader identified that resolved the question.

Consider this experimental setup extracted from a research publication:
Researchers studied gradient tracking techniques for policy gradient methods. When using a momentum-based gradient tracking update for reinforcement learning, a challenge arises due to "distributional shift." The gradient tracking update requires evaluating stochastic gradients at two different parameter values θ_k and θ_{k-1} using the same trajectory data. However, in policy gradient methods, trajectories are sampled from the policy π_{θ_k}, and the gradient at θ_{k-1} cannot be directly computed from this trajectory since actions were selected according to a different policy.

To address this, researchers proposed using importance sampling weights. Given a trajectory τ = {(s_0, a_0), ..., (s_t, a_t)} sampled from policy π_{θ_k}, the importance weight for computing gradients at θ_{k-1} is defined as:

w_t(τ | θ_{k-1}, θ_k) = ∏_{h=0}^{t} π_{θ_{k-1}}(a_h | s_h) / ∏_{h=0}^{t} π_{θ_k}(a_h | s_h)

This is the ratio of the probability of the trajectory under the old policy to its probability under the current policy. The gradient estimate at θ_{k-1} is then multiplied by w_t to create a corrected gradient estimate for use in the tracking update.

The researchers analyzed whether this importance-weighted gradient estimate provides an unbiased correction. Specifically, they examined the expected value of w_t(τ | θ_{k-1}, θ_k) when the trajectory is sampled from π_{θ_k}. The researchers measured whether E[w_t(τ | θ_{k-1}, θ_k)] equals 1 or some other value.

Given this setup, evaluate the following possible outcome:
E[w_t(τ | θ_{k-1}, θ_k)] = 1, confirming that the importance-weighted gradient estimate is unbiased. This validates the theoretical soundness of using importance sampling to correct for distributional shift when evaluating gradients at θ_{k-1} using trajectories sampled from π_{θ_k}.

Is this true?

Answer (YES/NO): YES